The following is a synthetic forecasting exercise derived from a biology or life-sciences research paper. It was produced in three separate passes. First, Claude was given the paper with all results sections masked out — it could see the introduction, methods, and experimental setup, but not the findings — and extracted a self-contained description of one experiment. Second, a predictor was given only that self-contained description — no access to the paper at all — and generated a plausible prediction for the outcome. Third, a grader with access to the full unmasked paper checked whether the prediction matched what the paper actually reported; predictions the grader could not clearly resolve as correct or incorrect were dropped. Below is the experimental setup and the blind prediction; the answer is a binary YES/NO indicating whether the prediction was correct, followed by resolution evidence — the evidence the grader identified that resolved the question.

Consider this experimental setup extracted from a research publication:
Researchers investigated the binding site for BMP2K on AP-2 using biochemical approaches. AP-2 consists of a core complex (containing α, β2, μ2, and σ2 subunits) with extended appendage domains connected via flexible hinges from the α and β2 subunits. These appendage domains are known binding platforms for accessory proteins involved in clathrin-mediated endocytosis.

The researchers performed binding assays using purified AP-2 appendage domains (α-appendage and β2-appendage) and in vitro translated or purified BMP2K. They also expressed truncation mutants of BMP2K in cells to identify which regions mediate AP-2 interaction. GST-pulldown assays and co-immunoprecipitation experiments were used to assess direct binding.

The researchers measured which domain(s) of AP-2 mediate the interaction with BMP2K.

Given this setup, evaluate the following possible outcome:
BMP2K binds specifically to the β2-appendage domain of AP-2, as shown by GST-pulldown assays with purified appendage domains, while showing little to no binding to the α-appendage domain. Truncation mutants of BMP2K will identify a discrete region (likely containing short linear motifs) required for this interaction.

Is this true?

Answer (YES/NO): NO